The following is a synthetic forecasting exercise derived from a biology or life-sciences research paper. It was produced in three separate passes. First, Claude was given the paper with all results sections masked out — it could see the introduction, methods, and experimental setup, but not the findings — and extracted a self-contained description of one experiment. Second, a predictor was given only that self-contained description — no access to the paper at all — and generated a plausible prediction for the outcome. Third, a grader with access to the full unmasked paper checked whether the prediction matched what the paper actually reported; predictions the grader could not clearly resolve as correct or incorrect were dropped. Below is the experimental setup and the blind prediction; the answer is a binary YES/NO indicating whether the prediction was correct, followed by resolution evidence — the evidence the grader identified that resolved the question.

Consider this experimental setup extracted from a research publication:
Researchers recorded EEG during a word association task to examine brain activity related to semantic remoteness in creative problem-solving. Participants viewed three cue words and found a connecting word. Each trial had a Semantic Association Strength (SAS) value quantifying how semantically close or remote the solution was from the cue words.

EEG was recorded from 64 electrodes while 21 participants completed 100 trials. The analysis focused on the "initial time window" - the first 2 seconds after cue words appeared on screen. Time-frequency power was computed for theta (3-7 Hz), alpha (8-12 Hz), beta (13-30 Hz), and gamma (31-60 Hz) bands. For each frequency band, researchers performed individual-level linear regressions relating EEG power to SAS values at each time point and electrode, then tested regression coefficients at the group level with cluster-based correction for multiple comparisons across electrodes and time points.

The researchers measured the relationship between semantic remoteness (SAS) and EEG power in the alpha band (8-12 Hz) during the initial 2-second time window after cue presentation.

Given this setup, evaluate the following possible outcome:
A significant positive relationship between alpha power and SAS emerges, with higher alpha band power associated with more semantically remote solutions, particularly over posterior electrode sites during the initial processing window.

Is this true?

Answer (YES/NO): NO